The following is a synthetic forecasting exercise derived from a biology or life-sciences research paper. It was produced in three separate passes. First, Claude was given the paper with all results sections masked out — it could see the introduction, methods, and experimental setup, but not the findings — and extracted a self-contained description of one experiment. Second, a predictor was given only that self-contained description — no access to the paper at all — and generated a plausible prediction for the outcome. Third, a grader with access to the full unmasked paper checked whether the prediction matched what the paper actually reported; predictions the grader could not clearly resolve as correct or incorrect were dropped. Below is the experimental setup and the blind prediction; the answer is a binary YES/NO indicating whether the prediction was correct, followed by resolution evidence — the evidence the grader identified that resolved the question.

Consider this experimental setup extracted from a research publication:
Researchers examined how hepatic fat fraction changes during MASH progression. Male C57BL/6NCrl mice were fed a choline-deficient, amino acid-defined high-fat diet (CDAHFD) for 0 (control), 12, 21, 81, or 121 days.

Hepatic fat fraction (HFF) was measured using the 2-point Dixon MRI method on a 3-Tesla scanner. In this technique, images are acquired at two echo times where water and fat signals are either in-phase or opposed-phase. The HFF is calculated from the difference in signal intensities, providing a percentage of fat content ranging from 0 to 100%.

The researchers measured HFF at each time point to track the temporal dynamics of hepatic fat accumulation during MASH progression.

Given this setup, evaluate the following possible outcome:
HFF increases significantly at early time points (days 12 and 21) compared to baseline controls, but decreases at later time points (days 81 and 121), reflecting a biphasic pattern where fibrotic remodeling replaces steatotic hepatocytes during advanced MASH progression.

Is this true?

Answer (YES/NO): NO